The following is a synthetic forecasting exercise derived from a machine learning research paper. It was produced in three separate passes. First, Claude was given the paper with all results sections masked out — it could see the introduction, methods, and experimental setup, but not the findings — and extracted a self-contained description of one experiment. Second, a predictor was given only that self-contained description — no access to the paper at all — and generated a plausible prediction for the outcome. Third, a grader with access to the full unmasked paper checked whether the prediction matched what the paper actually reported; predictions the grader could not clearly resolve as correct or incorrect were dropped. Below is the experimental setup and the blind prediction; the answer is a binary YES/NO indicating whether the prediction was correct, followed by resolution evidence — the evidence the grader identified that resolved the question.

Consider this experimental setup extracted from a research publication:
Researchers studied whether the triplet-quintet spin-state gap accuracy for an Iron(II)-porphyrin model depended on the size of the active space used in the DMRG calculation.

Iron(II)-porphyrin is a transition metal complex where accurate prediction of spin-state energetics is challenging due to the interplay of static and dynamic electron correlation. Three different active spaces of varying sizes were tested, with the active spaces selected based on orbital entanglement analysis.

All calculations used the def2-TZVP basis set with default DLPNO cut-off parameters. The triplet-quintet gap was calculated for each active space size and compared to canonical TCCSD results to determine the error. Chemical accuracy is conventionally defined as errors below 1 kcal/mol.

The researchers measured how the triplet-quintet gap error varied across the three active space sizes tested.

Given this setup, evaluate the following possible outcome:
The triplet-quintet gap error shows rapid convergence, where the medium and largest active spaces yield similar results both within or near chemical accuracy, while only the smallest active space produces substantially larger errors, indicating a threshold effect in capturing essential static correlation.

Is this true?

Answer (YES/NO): NO